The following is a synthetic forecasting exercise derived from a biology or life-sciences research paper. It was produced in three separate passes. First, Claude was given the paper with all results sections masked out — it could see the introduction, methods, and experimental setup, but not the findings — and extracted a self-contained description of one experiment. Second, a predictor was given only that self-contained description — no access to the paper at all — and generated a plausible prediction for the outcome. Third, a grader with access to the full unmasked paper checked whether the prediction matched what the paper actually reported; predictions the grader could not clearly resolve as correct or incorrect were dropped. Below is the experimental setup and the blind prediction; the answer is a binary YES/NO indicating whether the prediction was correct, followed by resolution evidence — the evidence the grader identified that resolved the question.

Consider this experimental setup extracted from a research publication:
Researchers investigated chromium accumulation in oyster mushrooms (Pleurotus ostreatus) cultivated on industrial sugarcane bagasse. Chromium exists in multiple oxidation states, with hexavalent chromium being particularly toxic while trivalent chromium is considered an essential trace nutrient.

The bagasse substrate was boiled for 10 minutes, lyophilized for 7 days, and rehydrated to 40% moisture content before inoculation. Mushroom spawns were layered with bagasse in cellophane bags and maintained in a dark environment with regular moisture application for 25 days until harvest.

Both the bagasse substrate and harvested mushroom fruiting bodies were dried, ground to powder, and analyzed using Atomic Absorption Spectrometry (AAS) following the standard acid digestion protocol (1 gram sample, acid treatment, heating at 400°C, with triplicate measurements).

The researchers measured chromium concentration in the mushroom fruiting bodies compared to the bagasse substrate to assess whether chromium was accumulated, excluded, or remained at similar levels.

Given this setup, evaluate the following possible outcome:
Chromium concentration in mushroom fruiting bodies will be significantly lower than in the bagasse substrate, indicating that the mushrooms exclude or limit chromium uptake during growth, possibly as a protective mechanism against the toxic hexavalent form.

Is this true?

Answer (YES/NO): YES